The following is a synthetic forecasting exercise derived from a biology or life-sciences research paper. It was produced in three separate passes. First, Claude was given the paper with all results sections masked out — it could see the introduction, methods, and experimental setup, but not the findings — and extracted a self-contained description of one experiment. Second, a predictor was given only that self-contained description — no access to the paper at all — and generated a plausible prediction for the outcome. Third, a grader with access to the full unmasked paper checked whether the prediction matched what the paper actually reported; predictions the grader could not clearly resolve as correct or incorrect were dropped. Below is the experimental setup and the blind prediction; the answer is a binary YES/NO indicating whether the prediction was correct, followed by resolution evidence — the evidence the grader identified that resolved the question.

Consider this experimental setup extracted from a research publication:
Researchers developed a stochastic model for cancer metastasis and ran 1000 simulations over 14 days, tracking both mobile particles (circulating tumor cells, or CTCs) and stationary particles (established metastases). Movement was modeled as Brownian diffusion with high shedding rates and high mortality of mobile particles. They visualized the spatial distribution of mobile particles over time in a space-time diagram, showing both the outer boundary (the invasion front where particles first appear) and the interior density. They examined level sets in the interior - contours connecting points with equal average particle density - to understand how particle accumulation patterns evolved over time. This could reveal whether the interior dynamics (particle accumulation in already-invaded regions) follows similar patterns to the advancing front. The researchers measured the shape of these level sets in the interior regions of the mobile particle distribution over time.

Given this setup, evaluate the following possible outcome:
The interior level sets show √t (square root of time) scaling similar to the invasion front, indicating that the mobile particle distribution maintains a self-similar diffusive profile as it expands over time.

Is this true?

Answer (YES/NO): NO